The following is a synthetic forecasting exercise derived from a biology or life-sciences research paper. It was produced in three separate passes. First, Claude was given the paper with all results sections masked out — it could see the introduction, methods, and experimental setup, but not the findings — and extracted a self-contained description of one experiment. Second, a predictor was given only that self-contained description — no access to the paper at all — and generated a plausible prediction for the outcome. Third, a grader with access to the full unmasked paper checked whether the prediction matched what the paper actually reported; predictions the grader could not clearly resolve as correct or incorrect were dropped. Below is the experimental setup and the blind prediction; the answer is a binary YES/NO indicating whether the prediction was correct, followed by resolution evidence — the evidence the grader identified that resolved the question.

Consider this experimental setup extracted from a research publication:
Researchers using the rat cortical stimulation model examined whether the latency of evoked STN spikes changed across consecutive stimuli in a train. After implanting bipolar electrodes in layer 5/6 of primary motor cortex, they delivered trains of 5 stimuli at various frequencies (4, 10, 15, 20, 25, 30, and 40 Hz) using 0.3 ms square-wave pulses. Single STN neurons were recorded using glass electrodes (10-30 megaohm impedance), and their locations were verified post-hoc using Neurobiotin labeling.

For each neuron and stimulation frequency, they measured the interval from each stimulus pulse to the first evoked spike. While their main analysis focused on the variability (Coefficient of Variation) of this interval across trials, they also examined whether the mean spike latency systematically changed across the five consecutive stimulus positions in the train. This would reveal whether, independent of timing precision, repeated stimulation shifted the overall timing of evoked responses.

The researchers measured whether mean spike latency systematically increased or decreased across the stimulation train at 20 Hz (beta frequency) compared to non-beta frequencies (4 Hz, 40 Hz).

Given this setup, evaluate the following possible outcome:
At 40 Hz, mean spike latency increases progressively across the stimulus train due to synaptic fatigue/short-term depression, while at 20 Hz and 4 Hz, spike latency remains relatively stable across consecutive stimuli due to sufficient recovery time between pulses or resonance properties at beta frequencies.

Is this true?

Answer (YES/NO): NO